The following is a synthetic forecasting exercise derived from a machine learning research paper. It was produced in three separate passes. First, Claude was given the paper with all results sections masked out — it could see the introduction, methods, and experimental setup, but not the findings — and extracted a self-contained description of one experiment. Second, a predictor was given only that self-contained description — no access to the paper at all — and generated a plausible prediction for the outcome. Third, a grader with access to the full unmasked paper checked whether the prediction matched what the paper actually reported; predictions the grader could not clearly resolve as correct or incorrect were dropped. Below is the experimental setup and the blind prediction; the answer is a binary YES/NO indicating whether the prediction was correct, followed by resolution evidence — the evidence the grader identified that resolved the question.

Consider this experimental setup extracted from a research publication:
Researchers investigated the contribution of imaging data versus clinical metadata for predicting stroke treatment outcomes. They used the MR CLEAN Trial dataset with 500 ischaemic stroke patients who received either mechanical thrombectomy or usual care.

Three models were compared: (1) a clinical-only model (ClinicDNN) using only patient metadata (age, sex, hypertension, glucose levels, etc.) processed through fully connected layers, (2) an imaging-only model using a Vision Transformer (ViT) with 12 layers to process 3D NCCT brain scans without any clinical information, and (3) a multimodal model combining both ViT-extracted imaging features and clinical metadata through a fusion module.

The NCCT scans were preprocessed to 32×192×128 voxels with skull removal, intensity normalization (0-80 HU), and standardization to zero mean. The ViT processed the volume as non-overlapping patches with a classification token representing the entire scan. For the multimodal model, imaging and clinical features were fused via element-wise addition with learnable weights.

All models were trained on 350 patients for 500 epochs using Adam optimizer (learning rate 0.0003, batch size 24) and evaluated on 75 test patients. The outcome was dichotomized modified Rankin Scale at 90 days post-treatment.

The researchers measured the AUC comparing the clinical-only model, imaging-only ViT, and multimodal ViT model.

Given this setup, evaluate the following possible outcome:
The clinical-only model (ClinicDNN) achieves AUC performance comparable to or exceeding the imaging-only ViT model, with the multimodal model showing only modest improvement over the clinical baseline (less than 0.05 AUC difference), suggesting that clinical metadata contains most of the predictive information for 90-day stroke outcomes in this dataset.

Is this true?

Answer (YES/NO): NO